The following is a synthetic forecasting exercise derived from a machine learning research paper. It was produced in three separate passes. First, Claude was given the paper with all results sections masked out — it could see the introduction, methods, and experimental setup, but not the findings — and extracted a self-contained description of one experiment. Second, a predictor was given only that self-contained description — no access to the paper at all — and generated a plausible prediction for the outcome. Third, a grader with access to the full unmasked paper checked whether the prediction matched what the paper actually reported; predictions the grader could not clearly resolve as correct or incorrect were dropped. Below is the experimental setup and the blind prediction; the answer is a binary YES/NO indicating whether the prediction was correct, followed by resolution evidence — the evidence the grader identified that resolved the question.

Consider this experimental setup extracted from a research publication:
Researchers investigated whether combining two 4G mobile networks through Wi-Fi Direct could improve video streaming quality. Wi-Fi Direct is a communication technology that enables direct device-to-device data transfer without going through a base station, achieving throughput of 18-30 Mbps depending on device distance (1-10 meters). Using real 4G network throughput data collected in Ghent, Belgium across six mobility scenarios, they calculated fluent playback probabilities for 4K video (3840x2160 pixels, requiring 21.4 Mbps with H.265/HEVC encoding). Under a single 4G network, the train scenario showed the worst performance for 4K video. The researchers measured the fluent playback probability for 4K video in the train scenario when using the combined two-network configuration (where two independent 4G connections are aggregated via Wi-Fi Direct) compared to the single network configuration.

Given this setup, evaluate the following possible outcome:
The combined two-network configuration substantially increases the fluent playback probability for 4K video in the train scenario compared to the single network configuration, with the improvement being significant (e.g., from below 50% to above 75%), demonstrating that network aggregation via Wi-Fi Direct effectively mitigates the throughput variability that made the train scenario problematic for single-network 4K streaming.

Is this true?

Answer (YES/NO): YES